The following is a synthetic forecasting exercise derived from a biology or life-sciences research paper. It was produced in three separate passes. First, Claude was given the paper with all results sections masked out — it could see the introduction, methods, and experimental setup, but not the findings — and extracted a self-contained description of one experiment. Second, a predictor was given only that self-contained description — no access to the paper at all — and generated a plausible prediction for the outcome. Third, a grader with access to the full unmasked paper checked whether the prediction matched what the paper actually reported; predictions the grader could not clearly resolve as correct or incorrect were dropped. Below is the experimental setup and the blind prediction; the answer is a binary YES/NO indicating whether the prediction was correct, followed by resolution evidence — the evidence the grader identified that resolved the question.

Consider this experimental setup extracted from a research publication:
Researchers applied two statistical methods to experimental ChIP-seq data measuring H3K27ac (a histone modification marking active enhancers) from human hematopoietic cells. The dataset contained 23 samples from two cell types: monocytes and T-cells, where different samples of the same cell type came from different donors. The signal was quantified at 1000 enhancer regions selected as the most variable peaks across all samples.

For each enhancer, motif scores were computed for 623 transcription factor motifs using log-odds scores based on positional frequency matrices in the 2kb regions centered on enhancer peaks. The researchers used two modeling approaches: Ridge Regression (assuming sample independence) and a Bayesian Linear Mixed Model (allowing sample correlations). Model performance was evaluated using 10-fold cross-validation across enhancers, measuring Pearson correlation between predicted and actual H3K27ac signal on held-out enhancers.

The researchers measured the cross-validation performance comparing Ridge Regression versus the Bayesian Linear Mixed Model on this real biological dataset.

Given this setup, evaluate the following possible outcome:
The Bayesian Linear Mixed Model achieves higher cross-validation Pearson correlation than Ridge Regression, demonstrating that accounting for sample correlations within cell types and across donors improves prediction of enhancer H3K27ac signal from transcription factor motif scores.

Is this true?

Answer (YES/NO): NO